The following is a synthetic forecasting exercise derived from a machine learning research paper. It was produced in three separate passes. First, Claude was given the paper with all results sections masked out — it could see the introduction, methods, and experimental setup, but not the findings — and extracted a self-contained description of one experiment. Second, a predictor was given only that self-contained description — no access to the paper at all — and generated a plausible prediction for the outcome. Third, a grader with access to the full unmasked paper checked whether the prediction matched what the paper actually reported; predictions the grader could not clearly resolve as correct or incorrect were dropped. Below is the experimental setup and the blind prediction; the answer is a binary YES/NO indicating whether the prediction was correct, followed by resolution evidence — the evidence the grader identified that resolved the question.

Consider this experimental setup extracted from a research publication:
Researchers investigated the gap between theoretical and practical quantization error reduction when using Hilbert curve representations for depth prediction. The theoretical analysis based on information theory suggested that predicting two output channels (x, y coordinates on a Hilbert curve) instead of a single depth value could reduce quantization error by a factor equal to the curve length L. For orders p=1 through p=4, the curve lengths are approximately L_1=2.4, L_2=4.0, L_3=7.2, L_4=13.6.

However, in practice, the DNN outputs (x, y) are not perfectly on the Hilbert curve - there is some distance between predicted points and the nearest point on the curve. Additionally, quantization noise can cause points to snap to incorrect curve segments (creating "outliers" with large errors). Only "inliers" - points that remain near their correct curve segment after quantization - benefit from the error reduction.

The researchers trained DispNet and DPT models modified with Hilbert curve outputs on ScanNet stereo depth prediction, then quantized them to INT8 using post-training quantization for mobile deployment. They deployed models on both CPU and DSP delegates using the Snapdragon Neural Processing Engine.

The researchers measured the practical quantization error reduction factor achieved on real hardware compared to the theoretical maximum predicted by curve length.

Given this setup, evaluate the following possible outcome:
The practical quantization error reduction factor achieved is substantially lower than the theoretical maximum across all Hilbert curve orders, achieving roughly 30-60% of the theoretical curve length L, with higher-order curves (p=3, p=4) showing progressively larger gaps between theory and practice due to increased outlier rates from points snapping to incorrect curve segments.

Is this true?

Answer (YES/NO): NO